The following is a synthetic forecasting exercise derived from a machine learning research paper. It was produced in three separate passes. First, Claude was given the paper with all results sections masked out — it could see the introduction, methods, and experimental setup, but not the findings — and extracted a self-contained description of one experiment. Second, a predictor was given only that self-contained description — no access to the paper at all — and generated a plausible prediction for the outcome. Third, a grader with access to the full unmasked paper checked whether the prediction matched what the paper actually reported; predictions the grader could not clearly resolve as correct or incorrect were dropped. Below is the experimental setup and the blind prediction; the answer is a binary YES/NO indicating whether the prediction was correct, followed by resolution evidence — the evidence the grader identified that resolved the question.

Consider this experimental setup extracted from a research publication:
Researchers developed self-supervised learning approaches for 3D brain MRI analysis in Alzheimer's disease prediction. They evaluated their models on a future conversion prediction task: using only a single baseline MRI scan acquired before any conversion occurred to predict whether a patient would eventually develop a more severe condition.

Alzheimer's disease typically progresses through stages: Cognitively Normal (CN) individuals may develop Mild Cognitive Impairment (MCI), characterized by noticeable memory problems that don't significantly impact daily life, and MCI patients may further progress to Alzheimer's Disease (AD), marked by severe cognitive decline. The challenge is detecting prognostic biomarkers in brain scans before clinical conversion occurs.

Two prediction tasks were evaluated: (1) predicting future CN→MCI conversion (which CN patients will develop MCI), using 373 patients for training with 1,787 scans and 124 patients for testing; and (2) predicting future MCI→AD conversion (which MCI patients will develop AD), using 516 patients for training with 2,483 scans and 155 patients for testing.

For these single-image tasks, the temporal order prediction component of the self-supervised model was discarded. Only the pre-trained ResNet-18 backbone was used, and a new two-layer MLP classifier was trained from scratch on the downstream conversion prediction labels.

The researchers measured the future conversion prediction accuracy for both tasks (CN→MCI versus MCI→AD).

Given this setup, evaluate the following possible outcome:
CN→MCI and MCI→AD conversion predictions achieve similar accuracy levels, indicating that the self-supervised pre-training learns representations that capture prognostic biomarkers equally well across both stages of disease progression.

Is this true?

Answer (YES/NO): YES